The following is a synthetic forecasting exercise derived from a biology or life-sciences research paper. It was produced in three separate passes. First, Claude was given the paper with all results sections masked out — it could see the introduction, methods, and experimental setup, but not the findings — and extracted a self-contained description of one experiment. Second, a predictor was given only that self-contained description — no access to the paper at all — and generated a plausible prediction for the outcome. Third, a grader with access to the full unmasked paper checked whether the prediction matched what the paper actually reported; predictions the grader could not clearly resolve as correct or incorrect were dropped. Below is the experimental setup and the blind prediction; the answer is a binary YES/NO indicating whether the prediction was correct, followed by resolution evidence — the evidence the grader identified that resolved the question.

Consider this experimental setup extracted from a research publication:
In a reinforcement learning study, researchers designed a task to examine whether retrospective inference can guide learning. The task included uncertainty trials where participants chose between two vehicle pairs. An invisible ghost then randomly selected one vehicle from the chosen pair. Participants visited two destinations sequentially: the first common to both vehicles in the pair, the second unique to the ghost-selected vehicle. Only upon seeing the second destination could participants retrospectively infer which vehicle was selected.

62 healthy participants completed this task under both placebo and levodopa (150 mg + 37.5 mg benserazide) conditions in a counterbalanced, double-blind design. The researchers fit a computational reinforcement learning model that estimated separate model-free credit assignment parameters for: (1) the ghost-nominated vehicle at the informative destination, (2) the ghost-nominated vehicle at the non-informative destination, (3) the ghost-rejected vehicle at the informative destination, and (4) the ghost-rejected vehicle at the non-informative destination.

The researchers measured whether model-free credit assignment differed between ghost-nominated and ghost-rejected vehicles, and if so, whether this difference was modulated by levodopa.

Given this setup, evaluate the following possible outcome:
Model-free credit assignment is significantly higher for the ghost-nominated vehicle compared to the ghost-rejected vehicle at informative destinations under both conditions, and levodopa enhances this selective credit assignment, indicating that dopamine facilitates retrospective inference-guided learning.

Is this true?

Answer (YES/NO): NO